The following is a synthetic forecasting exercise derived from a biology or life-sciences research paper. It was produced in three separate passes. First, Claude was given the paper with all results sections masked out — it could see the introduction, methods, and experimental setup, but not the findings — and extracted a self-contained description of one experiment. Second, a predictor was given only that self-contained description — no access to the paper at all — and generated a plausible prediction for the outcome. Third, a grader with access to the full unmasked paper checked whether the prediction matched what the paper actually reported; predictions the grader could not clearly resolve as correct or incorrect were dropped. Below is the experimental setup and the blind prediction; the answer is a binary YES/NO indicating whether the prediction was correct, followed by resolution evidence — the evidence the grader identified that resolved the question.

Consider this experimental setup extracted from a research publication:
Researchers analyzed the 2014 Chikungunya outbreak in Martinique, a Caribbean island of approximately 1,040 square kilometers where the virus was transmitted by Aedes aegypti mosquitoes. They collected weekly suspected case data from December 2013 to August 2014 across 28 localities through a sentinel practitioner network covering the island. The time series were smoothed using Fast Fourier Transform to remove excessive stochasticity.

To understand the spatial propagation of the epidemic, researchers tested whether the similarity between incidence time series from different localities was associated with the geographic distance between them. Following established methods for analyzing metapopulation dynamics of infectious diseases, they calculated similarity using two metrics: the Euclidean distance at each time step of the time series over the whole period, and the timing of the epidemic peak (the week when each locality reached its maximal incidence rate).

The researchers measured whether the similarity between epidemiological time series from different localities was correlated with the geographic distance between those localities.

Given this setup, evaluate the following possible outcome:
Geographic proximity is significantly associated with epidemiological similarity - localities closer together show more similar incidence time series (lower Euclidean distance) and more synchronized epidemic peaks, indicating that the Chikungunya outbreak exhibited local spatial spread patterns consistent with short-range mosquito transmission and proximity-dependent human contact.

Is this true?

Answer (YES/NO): NO